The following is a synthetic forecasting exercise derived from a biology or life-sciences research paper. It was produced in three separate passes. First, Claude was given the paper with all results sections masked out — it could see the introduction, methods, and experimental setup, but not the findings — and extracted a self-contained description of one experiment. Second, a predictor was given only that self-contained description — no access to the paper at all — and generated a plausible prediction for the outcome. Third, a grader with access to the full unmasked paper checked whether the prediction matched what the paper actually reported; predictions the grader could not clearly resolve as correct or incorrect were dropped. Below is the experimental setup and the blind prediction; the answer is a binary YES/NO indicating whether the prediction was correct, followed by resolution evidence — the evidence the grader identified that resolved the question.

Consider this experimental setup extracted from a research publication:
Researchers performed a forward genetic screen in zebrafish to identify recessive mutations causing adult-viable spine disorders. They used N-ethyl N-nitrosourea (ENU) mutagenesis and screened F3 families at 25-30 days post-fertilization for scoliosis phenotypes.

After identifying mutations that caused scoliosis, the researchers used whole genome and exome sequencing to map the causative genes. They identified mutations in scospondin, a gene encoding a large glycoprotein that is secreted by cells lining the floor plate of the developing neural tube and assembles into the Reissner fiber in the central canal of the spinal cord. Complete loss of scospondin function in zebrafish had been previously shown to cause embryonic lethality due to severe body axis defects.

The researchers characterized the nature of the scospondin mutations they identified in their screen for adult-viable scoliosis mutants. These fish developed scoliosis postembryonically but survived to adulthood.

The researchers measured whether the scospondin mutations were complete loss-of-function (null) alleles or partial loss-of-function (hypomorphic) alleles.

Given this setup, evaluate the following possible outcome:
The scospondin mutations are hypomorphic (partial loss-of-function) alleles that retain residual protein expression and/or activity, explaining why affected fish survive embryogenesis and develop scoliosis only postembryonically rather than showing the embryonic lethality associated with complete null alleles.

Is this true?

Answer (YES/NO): YES